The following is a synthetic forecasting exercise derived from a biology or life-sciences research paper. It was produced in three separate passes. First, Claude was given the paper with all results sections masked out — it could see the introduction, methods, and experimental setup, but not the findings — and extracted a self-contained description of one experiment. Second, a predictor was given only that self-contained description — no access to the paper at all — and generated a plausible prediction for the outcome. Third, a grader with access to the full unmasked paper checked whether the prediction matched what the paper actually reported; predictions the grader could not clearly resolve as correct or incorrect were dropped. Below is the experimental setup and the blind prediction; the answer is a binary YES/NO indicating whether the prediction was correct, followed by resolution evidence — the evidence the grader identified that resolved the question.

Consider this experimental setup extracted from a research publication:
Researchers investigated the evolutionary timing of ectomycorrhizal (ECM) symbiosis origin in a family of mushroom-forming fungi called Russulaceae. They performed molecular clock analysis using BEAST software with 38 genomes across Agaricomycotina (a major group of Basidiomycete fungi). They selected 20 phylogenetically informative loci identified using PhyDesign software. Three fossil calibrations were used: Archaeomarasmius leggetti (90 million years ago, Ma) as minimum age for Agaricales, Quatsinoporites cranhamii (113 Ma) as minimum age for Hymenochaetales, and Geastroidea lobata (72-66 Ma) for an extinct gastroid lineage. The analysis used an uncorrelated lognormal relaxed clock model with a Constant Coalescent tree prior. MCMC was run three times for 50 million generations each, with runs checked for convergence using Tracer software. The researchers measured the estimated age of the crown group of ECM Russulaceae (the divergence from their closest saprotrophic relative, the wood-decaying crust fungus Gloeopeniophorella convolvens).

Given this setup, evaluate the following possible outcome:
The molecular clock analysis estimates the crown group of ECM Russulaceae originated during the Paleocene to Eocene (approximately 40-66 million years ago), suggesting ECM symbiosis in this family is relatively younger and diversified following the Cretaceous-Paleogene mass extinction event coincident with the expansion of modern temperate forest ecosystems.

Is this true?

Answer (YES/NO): NO